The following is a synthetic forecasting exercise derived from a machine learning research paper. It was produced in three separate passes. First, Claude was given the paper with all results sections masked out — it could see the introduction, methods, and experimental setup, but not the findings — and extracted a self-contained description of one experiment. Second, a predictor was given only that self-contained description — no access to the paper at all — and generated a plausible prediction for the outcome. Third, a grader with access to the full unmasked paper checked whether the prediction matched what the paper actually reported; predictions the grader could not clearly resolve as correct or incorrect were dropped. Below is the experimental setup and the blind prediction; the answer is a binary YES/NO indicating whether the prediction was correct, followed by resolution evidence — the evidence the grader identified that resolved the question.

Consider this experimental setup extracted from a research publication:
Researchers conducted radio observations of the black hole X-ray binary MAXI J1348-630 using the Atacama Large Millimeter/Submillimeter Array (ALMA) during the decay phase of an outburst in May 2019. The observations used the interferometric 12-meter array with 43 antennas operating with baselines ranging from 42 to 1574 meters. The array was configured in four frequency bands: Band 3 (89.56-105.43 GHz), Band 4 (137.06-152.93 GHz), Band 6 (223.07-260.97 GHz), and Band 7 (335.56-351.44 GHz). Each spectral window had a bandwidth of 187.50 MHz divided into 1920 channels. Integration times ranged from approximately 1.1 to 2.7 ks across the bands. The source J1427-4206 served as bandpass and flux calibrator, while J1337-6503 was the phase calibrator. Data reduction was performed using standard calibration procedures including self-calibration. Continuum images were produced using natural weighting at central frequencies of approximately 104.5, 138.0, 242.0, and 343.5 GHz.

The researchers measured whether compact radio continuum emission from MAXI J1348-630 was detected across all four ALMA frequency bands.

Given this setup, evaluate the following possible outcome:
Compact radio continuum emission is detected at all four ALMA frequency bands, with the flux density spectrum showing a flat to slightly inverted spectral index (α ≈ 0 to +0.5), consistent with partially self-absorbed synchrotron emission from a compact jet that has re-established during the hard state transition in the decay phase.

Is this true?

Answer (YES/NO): YES